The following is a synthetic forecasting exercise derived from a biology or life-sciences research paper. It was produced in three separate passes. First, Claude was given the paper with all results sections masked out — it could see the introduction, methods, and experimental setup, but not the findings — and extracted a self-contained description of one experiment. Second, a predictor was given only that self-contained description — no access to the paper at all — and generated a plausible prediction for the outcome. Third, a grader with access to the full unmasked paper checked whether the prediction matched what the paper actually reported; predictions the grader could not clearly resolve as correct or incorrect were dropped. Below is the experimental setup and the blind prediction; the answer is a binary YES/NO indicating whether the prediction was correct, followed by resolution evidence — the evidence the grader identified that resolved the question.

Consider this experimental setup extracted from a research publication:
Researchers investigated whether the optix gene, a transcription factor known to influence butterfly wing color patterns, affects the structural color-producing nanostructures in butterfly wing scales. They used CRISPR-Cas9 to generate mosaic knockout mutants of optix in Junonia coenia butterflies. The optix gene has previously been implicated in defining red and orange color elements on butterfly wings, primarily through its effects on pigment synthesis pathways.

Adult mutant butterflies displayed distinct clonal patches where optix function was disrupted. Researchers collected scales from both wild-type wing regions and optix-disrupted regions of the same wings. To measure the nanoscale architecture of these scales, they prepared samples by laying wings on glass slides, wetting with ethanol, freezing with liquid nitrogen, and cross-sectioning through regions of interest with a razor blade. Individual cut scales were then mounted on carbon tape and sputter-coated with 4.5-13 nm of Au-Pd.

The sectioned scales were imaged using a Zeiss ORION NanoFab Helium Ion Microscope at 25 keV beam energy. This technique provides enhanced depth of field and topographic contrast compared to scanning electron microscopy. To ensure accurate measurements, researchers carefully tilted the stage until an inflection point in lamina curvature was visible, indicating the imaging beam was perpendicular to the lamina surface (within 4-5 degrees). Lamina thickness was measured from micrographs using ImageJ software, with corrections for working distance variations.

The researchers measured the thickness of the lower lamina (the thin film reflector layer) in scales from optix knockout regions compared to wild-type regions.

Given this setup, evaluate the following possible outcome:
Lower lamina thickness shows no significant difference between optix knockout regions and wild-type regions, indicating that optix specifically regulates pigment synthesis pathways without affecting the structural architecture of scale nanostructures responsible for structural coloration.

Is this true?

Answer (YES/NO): NO